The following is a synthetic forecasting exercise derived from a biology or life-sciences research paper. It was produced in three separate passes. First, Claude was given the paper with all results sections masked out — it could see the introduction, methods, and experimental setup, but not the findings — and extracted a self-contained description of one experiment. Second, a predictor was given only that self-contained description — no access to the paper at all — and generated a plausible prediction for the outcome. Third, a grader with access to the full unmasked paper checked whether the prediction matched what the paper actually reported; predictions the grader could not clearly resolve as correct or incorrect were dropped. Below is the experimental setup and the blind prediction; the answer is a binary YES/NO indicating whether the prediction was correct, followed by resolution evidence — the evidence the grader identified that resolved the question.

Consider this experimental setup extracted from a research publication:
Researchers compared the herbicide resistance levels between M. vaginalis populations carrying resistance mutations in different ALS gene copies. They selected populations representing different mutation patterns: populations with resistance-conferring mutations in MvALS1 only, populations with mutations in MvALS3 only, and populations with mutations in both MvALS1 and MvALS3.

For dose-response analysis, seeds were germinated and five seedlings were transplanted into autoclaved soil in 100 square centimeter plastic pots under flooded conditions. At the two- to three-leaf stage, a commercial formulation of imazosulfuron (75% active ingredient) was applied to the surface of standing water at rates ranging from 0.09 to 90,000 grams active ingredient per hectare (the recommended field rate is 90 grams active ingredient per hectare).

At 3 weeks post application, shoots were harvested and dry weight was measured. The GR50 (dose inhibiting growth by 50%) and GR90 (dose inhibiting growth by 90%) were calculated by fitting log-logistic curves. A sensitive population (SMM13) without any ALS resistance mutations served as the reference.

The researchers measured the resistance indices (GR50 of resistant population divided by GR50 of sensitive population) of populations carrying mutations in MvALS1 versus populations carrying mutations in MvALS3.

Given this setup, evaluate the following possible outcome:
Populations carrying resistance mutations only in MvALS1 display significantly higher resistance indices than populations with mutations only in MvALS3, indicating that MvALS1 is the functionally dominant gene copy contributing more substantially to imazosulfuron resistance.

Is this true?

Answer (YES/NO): NO